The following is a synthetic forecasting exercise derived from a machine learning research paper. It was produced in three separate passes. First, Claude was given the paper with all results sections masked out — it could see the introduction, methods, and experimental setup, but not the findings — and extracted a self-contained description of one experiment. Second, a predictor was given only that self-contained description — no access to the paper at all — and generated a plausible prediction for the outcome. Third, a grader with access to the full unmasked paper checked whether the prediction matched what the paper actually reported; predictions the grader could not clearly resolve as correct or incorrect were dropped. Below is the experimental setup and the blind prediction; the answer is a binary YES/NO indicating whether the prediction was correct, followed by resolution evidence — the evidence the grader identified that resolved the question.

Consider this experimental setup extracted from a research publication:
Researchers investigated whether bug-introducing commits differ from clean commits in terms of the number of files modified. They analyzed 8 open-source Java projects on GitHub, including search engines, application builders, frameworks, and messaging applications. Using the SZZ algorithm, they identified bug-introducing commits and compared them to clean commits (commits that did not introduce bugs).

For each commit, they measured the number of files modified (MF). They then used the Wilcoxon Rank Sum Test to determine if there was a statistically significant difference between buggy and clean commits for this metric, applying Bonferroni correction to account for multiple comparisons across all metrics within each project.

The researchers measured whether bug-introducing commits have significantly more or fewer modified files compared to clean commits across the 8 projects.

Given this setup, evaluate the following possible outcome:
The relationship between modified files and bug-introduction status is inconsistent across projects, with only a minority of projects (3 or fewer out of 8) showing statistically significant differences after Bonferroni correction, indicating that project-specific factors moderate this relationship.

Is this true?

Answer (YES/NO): NO